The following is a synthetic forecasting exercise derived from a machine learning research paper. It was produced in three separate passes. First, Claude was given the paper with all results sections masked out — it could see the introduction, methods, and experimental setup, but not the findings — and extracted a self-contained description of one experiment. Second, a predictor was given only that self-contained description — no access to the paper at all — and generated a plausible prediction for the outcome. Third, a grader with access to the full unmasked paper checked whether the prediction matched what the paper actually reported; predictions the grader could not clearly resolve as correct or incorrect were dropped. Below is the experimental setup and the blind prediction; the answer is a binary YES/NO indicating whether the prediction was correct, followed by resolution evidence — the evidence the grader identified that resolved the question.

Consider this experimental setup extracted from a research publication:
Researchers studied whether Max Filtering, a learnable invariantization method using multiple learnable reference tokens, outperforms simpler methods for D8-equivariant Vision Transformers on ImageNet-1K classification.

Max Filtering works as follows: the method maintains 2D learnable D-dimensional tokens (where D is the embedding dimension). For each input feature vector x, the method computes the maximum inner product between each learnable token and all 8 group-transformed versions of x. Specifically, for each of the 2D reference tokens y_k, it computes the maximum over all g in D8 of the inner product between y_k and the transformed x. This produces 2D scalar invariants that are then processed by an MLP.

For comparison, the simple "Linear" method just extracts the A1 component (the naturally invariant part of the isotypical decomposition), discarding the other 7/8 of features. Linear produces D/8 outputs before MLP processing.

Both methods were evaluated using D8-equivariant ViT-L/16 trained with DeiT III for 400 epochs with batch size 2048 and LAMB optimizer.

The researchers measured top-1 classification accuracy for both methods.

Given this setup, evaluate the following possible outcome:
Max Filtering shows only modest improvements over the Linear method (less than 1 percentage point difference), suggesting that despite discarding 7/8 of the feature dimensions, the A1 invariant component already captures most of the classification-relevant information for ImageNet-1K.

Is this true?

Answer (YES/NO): NO